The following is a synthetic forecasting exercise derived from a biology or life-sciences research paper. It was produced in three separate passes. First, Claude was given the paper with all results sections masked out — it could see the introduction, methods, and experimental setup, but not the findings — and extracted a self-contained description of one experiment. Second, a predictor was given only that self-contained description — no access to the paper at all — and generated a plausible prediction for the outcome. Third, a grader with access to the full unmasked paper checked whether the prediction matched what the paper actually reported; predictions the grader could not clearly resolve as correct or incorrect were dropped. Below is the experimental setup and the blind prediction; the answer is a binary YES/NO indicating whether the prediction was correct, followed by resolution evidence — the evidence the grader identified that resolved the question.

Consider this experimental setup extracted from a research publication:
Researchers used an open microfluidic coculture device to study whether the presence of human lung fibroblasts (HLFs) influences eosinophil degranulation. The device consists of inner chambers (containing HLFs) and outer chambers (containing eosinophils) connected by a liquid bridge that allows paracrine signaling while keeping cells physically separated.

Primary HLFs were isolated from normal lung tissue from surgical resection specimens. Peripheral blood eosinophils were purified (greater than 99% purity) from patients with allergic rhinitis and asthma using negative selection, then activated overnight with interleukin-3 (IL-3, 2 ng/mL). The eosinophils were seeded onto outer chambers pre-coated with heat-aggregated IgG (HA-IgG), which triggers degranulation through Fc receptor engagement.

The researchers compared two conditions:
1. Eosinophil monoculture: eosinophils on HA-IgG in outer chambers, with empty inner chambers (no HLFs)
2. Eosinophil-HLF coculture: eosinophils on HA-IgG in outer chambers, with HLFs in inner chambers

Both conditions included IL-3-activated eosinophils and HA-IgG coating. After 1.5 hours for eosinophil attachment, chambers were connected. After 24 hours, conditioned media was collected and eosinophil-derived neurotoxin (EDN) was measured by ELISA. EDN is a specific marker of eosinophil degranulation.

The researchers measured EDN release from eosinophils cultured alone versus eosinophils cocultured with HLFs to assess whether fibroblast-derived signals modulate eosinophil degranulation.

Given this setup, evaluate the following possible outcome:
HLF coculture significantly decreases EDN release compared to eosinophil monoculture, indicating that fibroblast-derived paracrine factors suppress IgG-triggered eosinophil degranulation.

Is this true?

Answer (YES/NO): NO